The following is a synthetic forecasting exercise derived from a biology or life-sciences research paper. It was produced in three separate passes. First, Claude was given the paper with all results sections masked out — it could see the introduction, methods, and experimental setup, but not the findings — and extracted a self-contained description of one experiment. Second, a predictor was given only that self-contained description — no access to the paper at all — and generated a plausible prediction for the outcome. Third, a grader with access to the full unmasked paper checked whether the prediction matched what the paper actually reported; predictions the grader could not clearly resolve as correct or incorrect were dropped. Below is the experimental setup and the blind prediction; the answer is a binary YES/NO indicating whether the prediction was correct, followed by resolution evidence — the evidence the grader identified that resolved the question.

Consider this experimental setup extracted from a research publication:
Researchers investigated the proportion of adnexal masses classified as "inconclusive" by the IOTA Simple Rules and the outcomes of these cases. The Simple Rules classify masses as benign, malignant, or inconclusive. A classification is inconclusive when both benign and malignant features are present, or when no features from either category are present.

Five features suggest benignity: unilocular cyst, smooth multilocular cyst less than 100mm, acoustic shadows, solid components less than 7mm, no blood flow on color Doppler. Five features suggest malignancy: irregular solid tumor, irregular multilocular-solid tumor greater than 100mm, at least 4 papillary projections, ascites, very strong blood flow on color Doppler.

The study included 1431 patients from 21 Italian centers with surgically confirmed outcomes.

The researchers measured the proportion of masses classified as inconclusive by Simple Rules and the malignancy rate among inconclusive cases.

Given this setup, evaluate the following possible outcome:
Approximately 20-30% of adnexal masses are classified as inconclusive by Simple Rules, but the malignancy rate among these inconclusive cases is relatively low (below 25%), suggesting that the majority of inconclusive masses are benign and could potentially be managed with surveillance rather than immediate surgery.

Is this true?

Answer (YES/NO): NO